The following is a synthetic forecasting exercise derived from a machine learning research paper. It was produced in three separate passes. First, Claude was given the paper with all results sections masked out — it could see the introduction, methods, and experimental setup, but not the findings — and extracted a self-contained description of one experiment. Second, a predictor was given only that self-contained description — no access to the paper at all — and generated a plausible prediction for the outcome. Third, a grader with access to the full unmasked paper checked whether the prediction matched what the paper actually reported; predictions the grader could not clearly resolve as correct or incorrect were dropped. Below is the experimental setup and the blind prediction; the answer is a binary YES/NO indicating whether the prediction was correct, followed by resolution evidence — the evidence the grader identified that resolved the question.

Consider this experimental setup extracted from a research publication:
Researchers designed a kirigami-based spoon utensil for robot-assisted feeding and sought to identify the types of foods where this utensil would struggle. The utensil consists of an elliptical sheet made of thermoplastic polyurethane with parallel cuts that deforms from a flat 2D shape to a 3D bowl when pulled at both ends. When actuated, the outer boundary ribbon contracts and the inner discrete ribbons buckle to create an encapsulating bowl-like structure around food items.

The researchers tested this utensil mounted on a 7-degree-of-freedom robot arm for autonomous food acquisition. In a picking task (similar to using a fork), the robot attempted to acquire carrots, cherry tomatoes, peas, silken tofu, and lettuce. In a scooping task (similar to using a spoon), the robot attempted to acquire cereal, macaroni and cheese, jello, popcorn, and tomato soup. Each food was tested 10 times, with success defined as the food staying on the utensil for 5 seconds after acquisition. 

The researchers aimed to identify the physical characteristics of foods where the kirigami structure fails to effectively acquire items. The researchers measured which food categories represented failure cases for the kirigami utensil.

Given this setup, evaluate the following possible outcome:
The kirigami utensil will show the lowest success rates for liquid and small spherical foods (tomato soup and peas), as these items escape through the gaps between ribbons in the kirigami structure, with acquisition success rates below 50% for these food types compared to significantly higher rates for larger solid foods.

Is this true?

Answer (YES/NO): NO